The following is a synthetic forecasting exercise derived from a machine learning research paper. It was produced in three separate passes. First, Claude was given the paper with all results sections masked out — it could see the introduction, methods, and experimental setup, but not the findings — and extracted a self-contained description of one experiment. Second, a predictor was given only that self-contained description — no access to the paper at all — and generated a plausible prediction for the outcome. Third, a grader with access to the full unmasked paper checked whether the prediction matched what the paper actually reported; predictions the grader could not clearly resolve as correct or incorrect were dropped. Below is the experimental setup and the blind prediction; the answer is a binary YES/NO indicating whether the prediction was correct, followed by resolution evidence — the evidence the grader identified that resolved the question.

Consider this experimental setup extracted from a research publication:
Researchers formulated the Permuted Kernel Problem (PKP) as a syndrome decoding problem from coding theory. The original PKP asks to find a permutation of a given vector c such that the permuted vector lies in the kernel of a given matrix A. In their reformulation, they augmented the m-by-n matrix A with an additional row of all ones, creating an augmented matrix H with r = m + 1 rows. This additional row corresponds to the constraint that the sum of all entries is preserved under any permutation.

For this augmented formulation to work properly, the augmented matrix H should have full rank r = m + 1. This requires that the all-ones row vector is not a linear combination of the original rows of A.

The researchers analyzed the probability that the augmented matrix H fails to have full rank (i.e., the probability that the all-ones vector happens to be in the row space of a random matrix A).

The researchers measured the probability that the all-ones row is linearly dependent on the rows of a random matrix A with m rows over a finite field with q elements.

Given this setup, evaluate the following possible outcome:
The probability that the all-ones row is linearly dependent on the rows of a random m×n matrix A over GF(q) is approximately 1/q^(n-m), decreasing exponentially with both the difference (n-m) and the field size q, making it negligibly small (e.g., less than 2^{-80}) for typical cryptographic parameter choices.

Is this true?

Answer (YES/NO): NO